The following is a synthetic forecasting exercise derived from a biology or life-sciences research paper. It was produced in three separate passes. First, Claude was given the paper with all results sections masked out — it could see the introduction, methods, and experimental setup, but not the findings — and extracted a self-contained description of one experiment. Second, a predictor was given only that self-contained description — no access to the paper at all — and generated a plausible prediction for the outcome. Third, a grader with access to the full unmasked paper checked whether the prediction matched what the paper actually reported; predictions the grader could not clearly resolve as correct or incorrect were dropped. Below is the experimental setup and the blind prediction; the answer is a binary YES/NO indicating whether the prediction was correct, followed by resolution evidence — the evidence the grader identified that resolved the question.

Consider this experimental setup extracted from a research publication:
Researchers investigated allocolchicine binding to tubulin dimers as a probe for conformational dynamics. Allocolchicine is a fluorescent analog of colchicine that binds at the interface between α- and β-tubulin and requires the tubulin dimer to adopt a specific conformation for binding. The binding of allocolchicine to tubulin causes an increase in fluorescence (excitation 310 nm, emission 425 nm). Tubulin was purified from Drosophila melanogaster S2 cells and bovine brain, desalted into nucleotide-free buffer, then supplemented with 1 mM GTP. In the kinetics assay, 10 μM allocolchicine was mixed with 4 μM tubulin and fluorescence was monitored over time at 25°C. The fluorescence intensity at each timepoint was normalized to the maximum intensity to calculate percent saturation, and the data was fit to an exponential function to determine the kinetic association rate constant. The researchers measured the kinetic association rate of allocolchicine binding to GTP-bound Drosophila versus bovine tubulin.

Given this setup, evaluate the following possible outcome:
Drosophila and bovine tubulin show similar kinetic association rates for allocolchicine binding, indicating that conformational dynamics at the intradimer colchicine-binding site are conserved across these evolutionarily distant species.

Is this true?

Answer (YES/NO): NO